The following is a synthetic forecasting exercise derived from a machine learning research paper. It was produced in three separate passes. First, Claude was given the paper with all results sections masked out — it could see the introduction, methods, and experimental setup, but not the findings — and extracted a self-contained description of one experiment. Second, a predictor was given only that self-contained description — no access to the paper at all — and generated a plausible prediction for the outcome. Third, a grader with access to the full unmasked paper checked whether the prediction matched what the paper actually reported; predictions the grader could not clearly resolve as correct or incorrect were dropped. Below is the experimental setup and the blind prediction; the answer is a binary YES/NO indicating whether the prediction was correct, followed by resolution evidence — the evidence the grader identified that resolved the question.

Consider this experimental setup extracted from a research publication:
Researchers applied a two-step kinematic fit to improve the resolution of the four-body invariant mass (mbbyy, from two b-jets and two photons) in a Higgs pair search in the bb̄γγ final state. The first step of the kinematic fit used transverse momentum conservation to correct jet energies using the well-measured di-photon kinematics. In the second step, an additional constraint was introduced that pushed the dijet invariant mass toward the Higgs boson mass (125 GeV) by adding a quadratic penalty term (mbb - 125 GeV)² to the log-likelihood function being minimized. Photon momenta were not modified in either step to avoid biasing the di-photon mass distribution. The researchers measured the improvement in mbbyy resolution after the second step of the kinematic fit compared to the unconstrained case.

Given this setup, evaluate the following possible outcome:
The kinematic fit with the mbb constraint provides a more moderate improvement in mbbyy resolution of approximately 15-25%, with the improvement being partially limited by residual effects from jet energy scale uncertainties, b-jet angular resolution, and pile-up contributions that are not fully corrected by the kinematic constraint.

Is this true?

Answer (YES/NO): NO